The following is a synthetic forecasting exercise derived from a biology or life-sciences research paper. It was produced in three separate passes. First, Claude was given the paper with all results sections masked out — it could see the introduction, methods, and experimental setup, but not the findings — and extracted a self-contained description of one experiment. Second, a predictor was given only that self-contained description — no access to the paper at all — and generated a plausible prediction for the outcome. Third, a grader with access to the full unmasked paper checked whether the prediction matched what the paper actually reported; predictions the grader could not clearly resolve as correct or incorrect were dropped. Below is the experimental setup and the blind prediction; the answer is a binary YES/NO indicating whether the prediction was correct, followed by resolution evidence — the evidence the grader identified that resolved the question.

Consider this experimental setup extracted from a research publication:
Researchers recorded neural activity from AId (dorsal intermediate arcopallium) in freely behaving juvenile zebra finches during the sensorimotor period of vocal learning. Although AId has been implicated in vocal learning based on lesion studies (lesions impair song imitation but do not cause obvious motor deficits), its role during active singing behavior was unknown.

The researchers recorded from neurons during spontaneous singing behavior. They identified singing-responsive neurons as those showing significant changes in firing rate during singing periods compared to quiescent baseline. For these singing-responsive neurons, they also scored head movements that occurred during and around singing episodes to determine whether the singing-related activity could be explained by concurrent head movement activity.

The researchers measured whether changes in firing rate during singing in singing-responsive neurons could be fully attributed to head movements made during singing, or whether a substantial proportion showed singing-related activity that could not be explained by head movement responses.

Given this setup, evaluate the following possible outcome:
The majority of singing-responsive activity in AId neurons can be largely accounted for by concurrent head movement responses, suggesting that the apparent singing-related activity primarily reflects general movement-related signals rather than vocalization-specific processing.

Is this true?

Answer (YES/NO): NO